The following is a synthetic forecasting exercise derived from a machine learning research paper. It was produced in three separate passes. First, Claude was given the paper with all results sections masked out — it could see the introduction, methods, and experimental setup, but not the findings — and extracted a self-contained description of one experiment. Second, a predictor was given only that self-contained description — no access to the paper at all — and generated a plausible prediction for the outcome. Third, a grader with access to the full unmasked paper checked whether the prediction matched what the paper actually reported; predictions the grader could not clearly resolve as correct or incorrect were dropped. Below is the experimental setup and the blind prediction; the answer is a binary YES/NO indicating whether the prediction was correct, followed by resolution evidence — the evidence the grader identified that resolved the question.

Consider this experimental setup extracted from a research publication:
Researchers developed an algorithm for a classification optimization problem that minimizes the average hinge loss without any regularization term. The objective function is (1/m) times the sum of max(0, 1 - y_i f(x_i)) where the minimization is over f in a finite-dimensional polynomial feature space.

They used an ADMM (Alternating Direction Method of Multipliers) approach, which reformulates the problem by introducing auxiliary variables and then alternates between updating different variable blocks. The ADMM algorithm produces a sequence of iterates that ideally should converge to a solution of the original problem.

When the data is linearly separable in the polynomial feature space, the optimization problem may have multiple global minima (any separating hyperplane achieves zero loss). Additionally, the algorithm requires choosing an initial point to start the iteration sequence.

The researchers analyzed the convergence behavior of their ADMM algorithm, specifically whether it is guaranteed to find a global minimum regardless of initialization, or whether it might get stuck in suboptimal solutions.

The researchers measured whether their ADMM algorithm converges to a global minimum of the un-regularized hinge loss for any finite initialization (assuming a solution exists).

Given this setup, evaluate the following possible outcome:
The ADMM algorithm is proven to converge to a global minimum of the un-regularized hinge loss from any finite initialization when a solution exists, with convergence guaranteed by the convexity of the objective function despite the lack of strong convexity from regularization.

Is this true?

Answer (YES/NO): YES